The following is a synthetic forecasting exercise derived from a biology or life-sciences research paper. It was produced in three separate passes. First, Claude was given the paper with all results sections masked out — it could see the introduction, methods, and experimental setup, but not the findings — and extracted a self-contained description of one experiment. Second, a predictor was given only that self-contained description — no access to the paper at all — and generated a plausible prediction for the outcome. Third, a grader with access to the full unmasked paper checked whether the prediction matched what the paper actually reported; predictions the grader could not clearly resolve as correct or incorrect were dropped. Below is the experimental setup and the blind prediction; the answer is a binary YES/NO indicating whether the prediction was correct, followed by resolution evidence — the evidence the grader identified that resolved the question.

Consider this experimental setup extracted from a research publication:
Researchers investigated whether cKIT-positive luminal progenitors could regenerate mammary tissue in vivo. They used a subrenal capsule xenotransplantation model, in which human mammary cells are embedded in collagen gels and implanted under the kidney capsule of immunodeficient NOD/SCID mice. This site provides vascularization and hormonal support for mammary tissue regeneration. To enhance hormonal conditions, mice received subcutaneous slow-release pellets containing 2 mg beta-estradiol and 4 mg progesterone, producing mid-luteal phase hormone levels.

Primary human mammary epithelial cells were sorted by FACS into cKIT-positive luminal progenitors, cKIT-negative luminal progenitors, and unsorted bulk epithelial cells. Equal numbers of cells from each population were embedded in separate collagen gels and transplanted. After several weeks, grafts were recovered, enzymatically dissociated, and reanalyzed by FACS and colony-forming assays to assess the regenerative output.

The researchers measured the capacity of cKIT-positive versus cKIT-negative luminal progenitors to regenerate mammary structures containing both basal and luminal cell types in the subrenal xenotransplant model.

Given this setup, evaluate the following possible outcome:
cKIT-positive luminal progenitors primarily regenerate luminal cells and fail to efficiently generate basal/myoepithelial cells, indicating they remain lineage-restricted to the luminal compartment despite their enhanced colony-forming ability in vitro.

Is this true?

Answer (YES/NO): YES